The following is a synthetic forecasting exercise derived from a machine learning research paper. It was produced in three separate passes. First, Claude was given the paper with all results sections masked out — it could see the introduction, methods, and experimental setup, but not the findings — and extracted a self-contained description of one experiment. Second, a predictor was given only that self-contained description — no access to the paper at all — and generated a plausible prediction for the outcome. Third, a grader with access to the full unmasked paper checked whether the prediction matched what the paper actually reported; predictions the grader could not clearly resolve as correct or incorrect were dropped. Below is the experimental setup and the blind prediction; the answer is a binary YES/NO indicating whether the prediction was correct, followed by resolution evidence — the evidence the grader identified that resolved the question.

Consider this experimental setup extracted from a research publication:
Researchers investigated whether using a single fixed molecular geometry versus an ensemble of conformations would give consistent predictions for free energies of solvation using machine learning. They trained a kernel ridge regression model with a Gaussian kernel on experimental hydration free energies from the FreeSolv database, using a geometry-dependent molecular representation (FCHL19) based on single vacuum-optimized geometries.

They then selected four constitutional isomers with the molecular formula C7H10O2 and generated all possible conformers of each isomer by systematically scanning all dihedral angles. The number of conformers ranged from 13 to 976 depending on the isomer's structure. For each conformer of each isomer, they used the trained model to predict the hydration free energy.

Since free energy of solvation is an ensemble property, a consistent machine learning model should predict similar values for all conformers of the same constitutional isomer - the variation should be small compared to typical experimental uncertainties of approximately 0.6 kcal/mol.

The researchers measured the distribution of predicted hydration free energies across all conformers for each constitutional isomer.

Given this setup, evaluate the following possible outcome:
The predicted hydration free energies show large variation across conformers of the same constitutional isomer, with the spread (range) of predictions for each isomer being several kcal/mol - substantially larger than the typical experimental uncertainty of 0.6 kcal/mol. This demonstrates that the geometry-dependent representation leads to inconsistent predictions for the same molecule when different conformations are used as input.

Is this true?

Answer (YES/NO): YES